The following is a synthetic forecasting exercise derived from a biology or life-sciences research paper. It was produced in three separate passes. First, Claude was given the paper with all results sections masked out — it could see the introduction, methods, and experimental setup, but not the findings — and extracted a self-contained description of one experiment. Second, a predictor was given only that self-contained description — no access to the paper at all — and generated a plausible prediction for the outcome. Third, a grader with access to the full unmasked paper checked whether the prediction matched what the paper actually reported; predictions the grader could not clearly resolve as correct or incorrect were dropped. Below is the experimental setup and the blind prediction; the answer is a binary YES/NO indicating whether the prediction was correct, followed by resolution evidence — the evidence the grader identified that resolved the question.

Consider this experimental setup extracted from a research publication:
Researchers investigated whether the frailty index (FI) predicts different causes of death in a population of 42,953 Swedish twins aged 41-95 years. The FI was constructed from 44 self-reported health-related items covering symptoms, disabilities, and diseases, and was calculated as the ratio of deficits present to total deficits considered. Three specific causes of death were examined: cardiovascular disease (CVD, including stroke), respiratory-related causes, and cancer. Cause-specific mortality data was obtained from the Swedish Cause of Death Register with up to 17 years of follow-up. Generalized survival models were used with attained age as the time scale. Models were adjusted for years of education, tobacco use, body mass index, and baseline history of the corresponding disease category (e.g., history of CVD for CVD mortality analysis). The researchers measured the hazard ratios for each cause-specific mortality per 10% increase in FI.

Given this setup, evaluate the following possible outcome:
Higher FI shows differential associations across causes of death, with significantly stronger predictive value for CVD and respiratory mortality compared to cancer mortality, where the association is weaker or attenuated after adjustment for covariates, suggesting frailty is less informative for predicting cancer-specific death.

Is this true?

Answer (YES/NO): YES